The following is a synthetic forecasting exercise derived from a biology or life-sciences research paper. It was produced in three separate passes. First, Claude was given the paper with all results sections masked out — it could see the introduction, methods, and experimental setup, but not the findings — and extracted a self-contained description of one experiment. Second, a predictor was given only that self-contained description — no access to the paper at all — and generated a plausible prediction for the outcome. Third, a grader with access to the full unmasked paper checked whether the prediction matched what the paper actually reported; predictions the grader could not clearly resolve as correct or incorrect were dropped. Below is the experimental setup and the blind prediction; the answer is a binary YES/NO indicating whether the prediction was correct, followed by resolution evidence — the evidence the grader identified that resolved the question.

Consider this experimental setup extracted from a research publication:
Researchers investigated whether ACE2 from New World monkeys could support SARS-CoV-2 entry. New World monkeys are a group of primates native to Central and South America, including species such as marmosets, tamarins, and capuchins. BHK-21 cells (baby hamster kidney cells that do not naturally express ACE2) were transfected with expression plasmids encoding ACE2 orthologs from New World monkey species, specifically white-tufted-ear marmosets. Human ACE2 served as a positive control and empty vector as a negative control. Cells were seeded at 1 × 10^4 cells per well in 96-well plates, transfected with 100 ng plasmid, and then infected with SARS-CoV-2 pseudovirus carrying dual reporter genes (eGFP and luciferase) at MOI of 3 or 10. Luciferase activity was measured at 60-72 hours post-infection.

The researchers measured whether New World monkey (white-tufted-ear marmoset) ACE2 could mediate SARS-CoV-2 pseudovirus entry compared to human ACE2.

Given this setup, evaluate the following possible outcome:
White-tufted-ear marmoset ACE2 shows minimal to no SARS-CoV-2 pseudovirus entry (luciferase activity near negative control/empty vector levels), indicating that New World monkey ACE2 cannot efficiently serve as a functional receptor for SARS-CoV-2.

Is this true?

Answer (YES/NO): YES